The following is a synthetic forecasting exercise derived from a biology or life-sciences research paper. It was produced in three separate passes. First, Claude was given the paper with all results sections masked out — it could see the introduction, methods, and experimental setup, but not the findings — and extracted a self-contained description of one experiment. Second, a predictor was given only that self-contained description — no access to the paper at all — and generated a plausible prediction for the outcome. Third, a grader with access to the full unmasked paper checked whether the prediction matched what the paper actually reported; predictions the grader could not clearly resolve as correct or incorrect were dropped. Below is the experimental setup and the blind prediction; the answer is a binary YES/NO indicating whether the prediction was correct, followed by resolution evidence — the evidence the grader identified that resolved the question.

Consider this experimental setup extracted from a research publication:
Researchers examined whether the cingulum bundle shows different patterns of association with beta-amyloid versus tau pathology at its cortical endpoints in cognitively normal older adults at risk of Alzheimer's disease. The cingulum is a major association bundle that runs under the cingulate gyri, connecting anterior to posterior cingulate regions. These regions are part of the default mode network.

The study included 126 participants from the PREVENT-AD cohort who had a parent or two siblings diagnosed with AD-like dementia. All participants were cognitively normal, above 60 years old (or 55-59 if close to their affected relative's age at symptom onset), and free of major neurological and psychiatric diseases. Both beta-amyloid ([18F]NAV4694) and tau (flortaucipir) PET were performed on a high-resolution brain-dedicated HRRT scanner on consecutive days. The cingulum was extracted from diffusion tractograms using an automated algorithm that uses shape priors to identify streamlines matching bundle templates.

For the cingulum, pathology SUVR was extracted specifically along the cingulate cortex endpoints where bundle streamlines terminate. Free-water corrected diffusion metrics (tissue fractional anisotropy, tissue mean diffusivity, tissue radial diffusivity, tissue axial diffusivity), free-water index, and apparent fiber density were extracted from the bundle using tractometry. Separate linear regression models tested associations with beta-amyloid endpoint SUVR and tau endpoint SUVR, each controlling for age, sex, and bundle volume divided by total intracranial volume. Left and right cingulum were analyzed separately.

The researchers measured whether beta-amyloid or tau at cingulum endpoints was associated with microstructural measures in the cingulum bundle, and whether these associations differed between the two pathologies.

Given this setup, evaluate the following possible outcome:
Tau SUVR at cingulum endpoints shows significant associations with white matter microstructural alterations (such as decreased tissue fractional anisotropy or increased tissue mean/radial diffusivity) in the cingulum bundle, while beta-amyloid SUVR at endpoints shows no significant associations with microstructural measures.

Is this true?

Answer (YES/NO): NO